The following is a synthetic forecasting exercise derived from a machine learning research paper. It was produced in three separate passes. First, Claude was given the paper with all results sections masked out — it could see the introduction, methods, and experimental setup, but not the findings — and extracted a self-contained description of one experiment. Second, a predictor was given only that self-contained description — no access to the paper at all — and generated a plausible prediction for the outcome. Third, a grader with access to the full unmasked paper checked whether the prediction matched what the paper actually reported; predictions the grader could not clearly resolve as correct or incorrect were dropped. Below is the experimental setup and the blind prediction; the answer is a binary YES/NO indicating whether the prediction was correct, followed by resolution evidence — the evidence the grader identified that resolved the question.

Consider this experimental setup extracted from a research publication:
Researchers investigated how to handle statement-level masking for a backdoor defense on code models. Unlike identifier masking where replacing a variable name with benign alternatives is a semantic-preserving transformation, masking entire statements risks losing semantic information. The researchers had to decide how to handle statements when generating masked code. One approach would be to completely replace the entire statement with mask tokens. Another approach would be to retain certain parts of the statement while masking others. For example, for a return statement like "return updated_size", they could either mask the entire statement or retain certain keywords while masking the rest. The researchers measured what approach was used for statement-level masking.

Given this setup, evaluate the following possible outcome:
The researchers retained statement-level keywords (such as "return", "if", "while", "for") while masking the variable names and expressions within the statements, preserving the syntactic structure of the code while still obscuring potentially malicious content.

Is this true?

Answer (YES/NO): YES